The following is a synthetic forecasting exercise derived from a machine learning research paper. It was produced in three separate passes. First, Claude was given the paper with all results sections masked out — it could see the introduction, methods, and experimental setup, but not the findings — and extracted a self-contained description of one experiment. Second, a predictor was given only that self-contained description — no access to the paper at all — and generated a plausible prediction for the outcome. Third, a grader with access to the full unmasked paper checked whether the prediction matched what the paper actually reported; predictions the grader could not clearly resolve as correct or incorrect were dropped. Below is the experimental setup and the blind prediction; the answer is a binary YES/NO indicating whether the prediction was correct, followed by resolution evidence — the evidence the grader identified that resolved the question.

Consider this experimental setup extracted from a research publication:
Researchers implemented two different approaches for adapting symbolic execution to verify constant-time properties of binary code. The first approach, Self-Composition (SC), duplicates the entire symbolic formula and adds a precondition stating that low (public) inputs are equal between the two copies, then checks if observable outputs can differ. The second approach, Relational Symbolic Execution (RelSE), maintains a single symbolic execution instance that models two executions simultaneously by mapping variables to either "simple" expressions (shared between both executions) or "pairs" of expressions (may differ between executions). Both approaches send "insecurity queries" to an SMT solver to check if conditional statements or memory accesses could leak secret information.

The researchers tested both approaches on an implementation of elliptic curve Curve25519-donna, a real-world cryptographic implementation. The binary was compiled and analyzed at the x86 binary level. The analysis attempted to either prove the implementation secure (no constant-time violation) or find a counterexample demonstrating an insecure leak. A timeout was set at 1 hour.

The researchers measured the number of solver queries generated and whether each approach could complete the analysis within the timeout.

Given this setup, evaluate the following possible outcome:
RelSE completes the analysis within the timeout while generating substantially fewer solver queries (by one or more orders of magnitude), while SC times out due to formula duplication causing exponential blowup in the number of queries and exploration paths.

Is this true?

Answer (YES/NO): NO